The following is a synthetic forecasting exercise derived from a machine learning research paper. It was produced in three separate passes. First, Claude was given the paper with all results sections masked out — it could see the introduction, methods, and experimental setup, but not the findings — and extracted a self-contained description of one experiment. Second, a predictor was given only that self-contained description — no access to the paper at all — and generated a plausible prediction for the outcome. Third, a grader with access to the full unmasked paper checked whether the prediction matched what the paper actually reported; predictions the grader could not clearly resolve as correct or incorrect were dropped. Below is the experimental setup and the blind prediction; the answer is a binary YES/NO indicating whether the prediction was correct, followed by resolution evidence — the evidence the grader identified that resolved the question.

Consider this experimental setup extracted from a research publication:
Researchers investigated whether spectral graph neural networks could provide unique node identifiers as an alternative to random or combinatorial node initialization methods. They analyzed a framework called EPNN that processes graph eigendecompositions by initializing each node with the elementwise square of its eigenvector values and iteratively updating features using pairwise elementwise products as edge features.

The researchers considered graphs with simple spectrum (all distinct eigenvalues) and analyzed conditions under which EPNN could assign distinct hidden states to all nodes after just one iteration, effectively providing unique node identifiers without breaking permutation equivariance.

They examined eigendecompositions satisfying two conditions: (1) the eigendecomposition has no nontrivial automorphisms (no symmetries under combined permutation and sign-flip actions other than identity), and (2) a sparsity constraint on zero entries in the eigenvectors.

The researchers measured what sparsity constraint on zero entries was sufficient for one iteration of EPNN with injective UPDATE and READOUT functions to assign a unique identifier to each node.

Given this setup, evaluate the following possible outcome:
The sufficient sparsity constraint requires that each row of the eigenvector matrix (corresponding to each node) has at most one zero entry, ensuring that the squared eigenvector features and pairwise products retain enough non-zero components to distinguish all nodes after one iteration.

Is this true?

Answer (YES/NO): NO